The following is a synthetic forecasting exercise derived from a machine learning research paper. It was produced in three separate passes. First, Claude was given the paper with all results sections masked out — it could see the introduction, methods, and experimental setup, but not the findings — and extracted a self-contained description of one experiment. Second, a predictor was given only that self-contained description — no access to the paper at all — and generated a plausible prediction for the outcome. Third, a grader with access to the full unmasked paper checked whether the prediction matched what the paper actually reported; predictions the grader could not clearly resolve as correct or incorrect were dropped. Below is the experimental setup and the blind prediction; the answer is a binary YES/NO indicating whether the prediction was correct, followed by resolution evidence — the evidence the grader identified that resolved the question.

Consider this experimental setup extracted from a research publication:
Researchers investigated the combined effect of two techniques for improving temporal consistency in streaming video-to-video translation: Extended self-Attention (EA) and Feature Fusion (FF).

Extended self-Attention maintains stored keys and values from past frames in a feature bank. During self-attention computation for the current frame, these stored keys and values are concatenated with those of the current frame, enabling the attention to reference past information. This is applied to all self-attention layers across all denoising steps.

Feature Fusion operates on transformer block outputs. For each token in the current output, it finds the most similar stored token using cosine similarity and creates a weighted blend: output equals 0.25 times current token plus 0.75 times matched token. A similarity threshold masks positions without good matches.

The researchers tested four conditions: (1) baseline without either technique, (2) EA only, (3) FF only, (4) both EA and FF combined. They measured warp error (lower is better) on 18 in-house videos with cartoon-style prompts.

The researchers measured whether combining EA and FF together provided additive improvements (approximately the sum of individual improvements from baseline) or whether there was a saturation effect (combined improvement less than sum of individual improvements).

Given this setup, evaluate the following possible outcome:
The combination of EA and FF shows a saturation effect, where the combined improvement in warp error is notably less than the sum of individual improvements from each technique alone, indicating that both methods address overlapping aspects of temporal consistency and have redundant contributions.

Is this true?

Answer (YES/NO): YES